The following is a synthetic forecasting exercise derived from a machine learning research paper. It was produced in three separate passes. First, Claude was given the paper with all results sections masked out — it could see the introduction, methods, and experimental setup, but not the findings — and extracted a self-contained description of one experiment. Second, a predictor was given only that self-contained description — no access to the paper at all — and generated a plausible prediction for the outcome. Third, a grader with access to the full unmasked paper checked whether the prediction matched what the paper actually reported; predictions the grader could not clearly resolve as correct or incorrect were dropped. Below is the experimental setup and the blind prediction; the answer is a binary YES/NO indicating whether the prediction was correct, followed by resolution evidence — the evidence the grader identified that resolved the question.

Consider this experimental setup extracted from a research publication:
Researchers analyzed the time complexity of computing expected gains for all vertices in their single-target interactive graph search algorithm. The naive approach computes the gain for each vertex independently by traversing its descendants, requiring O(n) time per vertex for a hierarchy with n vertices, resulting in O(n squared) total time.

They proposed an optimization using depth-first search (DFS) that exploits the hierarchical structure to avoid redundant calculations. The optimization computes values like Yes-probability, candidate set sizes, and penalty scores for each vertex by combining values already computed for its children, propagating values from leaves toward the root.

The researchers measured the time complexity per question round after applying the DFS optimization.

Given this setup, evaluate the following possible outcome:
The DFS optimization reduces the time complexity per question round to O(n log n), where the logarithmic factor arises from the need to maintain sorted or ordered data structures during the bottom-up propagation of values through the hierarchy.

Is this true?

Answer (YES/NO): NO